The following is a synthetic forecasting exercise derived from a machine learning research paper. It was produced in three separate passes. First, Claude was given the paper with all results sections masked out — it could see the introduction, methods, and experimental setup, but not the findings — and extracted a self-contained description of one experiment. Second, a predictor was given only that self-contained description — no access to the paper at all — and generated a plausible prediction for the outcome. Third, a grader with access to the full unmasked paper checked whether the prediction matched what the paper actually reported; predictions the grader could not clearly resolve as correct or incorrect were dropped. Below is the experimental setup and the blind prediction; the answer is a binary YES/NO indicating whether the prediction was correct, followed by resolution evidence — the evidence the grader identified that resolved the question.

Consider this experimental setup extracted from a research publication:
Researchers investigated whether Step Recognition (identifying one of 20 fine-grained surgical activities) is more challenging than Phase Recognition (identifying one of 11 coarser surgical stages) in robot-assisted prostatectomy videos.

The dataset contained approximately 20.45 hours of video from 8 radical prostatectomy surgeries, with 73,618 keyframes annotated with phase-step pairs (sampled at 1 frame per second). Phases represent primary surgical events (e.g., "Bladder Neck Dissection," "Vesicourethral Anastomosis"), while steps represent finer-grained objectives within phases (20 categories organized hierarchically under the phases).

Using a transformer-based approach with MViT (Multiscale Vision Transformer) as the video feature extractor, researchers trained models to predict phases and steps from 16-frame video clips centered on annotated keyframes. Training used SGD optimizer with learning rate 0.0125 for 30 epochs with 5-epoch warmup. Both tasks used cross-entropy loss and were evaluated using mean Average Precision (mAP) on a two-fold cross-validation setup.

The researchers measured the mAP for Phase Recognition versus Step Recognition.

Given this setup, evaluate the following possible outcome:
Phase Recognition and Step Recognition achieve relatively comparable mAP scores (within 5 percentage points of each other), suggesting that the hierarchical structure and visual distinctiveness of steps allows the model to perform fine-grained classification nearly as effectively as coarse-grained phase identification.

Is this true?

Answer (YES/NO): NO